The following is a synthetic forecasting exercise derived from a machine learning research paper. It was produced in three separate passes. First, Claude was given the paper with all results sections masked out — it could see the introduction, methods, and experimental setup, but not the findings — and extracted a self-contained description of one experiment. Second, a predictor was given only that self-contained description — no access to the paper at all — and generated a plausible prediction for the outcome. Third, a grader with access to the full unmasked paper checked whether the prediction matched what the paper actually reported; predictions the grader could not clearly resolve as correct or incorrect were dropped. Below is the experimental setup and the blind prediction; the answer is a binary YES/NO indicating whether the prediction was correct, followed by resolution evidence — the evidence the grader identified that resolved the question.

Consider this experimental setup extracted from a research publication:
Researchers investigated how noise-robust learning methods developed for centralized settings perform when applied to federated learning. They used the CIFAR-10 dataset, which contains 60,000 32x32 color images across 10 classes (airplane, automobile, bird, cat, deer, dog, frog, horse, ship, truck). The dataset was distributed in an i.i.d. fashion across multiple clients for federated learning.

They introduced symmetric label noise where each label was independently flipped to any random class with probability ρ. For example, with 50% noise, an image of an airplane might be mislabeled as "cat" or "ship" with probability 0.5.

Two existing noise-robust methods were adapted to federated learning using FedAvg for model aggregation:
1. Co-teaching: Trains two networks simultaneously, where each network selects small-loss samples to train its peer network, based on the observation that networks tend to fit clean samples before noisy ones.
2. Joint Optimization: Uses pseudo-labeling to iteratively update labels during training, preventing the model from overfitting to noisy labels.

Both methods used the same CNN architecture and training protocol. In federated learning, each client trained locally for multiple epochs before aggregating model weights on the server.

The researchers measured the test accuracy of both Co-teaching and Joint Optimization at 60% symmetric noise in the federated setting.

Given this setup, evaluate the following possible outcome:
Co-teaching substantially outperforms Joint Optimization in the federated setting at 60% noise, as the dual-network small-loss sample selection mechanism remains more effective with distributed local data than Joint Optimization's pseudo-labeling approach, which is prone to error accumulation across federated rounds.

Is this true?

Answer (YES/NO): NO